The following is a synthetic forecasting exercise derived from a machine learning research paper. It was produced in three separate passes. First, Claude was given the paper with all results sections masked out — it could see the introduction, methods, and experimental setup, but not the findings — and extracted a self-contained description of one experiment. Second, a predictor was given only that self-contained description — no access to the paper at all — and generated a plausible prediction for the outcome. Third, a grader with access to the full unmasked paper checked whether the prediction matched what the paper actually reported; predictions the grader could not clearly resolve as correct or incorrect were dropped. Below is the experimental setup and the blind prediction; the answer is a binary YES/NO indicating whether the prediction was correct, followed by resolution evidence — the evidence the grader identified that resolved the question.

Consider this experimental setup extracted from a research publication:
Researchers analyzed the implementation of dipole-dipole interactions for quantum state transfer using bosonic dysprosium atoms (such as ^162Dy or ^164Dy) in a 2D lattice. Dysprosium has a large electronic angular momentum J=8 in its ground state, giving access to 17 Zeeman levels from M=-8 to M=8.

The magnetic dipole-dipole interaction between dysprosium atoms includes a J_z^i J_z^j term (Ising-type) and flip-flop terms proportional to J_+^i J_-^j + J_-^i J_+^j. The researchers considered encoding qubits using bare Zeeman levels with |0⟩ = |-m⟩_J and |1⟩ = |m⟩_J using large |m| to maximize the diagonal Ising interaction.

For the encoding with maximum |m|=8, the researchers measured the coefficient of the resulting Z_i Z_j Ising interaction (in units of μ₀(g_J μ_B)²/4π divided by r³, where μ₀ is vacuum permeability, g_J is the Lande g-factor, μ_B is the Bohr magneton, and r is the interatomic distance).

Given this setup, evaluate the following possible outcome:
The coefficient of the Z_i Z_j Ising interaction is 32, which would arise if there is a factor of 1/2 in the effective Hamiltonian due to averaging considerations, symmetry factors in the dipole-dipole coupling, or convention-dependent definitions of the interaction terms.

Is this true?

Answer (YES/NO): NO